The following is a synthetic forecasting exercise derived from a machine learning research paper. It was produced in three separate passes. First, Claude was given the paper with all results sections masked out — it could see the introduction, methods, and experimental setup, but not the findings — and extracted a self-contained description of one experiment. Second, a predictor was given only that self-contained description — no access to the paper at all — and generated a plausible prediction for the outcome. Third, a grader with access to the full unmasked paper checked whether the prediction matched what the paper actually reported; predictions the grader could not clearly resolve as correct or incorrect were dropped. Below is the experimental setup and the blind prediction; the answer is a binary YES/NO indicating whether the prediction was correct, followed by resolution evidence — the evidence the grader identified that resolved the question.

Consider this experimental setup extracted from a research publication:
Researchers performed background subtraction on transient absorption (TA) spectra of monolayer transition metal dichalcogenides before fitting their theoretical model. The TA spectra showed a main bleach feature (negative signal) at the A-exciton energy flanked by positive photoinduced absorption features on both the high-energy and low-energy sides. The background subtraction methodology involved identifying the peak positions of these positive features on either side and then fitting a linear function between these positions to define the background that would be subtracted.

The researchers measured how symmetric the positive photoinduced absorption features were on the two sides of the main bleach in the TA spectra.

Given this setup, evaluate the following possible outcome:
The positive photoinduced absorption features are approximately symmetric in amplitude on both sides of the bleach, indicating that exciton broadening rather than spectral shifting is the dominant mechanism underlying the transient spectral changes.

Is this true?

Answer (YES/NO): NO